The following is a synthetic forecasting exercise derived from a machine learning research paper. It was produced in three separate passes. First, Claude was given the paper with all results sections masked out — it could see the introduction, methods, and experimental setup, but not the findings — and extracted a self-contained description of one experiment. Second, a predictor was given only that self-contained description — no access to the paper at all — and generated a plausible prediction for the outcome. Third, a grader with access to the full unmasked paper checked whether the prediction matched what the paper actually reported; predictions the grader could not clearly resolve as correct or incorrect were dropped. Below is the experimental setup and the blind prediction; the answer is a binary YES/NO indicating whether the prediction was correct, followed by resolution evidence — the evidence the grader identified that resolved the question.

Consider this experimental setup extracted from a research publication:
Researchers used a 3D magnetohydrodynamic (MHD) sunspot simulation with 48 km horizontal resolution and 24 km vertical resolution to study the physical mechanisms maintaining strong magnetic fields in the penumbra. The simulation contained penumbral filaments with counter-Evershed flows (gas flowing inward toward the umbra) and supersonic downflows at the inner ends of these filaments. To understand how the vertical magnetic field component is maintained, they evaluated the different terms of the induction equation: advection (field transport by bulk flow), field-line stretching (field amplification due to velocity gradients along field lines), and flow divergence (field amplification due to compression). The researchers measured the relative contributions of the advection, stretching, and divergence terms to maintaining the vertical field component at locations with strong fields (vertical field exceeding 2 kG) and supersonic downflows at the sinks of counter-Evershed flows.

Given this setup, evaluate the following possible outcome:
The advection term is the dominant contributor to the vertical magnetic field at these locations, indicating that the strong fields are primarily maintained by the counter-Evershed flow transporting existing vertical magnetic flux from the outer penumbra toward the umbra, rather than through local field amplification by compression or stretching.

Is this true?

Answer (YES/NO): NO